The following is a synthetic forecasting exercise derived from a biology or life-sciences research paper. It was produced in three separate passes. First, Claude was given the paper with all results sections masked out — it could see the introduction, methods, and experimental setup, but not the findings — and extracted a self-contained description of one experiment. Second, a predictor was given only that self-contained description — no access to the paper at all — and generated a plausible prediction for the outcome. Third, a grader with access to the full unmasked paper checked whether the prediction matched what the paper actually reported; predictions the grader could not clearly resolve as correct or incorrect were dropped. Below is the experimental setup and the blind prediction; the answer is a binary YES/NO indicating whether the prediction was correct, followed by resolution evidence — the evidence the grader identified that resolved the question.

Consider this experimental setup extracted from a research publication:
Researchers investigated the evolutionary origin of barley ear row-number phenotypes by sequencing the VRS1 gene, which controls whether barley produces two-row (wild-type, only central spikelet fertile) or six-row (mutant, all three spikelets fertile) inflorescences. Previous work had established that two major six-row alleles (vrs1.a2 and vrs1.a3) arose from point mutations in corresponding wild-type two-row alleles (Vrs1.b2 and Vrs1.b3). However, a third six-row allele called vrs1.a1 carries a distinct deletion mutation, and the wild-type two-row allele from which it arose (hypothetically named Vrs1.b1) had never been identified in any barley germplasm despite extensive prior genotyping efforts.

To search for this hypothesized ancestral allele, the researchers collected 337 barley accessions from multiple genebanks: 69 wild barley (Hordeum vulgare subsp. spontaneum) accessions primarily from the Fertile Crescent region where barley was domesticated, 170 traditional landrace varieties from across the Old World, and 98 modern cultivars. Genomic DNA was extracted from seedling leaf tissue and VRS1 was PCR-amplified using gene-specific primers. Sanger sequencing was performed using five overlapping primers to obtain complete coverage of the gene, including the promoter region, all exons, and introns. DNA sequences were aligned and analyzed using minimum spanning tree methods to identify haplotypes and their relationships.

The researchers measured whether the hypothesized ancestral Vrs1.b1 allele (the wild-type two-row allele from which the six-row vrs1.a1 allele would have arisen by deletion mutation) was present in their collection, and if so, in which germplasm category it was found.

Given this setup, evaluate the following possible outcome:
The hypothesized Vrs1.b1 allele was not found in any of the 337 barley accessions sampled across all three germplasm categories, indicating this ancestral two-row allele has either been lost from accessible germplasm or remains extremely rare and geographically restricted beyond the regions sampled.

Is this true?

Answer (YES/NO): NO